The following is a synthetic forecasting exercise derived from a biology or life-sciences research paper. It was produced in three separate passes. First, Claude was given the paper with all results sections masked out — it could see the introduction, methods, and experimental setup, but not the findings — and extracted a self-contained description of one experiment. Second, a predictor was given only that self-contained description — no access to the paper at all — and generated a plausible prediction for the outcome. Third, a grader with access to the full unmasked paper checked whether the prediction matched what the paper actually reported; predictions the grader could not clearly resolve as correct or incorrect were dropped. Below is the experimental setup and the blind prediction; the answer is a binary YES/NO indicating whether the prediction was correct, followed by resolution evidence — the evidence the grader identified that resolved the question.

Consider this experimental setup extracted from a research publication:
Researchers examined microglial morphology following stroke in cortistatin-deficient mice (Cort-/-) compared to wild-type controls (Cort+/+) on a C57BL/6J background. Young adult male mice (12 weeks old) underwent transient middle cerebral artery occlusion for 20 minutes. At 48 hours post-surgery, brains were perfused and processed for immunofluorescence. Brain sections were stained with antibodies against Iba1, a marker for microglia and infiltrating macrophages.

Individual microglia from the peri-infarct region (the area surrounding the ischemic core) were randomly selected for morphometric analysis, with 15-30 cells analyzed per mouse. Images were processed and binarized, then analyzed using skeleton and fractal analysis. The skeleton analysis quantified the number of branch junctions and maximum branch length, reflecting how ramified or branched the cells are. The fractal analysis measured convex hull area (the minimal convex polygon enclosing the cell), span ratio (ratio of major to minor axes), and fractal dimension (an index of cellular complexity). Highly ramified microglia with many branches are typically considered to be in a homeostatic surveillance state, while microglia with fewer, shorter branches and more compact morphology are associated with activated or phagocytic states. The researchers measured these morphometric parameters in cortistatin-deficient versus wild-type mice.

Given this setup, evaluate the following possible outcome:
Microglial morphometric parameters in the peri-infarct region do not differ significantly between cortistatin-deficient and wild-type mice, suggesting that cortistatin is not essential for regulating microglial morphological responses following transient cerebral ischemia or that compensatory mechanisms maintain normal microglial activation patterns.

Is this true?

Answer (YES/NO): NO